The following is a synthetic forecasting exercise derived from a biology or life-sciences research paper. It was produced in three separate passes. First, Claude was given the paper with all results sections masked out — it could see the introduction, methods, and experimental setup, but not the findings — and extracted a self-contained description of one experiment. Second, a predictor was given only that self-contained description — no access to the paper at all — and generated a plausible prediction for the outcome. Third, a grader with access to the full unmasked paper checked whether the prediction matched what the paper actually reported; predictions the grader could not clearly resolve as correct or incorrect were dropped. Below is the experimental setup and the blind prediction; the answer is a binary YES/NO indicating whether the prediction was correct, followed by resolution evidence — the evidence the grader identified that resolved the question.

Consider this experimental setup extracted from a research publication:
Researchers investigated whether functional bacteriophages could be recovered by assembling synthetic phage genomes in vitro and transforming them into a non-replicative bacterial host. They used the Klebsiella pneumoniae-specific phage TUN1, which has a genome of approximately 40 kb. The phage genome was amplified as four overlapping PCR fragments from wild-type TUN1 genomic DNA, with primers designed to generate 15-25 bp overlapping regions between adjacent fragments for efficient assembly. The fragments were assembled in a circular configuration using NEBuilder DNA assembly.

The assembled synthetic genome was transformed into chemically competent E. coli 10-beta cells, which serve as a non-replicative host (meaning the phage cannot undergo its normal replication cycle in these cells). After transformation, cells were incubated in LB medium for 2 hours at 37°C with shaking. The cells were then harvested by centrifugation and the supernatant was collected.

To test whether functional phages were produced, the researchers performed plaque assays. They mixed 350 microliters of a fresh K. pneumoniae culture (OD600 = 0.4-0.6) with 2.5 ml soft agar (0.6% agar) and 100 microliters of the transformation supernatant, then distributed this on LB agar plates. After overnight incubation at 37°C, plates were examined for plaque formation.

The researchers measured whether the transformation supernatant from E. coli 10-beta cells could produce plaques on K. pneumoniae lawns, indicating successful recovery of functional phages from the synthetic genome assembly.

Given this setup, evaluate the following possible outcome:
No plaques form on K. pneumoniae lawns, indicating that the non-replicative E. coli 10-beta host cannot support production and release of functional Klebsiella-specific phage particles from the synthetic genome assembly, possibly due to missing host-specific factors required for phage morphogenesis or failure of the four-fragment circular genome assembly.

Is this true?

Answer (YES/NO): NO